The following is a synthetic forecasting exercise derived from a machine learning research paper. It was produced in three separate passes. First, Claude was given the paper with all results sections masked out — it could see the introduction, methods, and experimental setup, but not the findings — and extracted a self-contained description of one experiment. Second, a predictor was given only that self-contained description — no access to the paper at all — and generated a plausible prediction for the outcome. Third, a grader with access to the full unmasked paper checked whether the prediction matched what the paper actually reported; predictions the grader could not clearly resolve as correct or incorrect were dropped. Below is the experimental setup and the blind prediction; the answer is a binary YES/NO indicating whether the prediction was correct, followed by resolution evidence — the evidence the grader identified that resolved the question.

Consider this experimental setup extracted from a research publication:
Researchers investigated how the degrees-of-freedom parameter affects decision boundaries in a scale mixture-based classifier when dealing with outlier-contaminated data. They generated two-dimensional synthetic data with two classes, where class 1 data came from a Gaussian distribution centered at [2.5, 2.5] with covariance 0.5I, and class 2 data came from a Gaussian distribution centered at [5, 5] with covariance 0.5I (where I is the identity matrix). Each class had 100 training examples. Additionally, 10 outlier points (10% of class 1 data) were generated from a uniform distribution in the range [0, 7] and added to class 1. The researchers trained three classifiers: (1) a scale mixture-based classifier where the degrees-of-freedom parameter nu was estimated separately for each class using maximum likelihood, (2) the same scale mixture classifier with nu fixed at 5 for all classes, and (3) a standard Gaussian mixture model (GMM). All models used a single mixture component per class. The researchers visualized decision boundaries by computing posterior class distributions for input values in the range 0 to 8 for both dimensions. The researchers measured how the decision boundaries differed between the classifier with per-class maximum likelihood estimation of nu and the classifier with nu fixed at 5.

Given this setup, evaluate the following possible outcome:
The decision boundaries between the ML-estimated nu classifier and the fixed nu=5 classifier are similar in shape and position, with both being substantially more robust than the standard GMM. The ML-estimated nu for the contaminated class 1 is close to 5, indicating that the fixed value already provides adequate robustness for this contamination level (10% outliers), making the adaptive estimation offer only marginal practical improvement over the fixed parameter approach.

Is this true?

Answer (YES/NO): NO